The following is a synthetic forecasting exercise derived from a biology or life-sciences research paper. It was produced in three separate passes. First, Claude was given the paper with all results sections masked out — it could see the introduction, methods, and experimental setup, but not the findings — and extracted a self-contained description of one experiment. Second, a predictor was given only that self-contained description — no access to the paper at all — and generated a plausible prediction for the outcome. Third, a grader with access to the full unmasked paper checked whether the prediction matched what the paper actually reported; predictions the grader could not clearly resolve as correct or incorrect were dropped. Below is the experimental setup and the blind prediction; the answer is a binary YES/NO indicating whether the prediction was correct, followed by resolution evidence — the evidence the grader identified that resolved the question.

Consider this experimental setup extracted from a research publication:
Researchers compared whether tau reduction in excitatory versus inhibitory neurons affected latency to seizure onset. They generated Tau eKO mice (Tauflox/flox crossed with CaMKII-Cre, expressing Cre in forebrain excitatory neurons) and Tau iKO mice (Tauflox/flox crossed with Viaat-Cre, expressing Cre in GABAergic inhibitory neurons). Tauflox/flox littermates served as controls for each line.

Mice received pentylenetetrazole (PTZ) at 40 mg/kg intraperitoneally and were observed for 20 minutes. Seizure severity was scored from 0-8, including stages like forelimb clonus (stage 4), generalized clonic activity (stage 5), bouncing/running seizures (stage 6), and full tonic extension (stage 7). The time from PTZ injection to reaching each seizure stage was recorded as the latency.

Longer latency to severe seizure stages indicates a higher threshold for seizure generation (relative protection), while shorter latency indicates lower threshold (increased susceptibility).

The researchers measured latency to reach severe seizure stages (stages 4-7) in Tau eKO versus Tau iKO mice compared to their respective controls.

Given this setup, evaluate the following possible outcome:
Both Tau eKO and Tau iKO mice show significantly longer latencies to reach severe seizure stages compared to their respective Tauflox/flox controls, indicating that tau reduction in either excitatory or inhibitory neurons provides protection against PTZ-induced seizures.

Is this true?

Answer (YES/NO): NO